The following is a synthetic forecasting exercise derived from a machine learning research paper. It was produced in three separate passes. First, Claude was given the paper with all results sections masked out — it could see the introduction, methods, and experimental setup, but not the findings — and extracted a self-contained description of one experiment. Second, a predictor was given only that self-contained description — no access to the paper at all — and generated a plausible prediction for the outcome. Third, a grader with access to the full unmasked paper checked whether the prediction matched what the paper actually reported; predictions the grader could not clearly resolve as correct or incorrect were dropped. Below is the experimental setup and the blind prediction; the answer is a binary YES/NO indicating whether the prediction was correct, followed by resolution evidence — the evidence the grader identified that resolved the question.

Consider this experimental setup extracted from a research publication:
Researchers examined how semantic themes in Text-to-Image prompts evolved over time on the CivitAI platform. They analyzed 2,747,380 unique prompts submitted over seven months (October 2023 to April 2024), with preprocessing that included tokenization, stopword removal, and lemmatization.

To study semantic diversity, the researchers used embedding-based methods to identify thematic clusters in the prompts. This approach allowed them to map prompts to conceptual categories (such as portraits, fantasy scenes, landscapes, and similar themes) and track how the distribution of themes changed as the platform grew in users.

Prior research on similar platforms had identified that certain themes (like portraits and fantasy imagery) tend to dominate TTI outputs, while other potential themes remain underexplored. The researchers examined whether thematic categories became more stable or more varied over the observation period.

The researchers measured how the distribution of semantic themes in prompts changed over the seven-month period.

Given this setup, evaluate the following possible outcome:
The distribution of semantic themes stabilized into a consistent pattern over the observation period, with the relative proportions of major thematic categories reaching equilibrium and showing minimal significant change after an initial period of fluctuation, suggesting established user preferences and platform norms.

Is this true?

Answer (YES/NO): NO